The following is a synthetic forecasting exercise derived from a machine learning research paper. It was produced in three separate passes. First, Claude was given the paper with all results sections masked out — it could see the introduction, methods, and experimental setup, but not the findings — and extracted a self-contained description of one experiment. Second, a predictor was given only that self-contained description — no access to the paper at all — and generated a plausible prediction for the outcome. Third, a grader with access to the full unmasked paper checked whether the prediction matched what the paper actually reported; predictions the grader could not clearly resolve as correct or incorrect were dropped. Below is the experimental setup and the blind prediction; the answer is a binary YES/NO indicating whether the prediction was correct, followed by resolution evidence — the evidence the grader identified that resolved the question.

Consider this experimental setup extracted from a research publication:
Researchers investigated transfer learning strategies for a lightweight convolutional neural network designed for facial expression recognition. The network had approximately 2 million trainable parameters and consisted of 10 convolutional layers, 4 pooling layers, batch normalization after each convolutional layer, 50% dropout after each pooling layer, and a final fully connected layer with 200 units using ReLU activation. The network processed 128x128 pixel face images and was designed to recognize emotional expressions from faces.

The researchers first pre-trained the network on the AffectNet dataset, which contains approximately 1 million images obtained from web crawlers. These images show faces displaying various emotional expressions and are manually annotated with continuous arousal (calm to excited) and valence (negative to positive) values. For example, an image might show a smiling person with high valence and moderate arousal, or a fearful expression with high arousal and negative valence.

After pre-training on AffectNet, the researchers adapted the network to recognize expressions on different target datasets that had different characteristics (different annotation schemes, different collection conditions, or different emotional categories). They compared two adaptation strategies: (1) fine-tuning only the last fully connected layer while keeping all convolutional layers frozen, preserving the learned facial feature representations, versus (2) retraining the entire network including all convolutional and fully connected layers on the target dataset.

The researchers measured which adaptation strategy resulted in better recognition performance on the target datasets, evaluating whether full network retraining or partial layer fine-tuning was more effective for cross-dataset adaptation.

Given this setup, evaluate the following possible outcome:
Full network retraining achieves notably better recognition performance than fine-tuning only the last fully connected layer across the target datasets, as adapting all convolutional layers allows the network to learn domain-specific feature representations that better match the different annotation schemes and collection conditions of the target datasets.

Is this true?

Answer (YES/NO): NO